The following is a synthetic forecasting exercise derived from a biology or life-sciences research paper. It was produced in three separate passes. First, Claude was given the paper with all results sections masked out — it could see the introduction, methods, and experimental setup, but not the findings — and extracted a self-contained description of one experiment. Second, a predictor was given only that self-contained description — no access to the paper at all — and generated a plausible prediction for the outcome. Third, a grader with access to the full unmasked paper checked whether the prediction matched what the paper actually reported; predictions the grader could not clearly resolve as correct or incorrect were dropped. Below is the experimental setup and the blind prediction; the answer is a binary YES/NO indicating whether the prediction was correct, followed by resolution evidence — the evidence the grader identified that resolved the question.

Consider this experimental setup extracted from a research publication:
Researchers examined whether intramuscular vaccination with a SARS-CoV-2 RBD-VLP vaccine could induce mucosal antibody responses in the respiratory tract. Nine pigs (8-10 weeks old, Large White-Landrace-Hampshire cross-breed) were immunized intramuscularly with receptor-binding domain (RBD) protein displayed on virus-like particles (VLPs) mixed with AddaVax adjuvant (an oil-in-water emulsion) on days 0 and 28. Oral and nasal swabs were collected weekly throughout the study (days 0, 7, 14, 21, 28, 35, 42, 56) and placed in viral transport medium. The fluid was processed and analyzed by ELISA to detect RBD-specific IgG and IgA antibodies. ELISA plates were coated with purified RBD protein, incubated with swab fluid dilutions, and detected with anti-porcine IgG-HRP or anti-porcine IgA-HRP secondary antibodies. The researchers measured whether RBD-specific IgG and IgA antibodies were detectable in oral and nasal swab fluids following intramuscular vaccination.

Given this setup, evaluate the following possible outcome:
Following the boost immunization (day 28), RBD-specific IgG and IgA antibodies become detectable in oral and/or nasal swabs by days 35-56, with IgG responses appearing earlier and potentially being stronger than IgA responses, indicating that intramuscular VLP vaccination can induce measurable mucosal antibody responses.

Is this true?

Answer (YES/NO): NO